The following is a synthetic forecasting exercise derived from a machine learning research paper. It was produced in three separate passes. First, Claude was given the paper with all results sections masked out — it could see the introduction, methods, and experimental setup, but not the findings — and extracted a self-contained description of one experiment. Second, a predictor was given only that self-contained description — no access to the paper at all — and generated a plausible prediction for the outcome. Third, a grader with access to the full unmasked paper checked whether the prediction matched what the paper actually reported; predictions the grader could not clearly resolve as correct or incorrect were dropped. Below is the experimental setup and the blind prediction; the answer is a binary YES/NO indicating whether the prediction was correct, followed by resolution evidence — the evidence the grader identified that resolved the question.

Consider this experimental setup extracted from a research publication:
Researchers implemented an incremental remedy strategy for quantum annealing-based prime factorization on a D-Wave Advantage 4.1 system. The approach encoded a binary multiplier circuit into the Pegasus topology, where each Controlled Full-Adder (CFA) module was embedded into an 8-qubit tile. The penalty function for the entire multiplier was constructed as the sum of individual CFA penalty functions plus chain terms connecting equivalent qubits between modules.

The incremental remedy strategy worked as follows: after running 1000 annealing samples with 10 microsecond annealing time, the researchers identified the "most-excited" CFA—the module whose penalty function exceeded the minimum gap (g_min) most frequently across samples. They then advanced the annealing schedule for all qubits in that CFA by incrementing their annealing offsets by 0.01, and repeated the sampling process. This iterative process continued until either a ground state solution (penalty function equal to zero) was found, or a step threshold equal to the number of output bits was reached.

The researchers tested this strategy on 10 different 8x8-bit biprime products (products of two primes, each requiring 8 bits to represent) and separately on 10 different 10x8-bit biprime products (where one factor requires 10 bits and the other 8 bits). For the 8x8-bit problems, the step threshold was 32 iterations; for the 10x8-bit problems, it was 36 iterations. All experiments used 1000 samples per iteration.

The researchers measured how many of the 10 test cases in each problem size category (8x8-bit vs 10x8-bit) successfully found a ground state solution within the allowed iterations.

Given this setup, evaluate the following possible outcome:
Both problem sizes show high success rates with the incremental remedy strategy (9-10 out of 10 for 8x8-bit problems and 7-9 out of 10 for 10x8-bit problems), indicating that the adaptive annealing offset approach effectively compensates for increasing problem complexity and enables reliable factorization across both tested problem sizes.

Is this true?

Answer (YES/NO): NO